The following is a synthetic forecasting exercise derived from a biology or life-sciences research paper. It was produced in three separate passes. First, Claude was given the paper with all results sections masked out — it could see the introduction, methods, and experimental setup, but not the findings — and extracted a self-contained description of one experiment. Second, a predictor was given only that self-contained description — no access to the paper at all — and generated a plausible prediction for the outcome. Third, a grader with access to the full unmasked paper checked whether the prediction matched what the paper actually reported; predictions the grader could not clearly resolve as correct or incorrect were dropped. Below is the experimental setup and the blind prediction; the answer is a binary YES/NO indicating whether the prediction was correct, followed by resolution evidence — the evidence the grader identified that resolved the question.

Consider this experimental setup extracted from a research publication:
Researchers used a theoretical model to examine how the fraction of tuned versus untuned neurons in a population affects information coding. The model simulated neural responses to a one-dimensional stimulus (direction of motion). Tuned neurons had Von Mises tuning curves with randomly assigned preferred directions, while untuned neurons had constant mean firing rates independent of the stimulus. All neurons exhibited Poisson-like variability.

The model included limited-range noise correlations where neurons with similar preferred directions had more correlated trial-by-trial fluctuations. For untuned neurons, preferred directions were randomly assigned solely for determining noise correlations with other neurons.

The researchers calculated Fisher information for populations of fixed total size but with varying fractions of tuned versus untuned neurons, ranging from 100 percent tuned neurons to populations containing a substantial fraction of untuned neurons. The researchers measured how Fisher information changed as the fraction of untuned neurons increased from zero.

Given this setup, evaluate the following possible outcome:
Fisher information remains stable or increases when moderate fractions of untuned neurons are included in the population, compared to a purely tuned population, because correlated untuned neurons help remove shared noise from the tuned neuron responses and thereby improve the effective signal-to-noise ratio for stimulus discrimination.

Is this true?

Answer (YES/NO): YES